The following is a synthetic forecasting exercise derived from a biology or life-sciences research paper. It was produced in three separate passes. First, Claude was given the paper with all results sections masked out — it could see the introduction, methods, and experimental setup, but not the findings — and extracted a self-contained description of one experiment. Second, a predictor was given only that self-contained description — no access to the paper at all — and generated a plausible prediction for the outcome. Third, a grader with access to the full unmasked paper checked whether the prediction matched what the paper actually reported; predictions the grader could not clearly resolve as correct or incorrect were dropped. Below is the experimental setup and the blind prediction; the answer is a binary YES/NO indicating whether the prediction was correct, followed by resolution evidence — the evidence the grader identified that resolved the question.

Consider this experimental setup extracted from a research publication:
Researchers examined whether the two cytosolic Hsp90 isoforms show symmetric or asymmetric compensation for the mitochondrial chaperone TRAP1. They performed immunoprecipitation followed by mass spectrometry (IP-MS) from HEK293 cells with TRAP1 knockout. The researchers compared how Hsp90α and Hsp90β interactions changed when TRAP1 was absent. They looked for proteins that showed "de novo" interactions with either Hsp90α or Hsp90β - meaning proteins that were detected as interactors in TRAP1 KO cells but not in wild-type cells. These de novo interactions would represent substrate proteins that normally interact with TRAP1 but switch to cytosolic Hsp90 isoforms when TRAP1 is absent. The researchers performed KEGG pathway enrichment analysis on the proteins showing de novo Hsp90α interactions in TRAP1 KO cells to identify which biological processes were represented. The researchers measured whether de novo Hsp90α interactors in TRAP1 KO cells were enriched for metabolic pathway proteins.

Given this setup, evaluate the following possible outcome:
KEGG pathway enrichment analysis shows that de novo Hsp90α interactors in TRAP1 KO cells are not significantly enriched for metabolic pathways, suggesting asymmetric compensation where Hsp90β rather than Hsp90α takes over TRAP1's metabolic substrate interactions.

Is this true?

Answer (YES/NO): NO